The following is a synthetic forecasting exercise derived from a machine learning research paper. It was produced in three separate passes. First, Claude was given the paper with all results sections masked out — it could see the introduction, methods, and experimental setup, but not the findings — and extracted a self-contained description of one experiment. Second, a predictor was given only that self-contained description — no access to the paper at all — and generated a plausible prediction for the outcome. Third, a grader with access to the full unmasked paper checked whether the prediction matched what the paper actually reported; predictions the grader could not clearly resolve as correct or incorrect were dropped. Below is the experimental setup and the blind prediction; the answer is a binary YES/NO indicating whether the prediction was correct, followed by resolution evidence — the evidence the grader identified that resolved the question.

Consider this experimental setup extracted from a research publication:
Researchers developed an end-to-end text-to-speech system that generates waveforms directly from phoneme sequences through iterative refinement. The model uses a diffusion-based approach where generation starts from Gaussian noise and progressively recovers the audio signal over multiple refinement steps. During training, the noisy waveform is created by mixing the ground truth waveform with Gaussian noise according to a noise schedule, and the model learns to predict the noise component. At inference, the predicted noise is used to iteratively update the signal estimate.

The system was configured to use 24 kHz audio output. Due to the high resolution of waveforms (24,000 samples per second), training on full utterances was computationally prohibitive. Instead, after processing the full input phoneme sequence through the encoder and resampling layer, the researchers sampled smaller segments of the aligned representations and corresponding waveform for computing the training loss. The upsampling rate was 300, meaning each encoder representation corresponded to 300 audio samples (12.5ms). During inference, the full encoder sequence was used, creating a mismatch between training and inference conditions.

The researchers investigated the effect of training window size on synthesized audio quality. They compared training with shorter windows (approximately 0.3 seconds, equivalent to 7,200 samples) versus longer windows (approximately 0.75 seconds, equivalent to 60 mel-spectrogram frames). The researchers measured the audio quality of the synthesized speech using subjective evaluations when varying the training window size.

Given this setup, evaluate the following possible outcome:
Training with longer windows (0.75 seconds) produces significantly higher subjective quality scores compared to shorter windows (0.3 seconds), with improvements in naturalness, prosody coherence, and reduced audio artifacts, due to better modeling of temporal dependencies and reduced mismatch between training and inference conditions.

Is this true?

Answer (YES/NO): NO